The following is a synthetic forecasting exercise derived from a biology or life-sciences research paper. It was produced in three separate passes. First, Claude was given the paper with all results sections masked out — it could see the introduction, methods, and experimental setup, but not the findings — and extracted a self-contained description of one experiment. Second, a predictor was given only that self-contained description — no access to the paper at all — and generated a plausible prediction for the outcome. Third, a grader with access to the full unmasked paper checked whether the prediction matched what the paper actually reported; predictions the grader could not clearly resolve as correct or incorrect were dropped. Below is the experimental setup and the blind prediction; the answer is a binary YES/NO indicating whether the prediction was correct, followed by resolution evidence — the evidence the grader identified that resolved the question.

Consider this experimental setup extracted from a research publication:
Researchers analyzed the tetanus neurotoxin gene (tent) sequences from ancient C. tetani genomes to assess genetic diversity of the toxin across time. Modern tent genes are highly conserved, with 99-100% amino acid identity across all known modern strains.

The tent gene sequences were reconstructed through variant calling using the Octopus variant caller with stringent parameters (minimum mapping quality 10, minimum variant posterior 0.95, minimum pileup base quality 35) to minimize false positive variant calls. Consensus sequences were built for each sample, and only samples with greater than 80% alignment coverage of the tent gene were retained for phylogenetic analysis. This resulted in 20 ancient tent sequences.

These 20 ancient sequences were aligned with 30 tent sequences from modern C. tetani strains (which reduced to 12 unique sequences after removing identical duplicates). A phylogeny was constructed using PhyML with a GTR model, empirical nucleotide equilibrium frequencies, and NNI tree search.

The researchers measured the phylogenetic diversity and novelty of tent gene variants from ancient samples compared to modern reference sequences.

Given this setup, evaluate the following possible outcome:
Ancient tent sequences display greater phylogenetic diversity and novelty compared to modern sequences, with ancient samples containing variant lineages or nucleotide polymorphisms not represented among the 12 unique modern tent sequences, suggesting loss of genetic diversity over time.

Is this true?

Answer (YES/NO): NO